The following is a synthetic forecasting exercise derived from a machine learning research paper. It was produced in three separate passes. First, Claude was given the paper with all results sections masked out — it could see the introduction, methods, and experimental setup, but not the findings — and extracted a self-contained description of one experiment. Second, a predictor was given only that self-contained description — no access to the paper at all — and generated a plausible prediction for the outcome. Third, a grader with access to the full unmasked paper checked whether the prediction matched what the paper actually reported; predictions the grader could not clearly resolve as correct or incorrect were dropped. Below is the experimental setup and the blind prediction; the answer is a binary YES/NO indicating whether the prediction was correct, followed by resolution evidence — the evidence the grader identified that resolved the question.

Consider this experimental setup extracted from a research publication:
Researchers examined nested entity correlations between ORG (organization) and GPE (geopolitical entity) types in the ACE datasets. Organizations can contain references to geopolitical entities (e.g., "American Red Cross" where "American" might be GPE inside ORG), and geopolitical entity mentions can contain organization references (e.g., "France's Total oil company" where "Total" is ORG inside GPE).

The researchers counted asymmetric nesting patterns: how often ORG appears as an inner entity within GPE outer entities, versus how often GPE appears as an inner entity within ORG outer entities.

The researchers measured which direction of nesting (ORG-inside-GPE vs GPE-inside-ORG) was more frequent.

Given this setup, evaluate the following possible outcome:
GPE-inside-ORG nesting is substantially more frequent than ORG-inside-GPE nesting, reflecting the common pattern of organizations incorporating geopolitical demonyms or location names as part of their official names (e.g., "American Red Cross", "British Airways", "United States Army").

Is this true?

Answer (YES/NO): NO